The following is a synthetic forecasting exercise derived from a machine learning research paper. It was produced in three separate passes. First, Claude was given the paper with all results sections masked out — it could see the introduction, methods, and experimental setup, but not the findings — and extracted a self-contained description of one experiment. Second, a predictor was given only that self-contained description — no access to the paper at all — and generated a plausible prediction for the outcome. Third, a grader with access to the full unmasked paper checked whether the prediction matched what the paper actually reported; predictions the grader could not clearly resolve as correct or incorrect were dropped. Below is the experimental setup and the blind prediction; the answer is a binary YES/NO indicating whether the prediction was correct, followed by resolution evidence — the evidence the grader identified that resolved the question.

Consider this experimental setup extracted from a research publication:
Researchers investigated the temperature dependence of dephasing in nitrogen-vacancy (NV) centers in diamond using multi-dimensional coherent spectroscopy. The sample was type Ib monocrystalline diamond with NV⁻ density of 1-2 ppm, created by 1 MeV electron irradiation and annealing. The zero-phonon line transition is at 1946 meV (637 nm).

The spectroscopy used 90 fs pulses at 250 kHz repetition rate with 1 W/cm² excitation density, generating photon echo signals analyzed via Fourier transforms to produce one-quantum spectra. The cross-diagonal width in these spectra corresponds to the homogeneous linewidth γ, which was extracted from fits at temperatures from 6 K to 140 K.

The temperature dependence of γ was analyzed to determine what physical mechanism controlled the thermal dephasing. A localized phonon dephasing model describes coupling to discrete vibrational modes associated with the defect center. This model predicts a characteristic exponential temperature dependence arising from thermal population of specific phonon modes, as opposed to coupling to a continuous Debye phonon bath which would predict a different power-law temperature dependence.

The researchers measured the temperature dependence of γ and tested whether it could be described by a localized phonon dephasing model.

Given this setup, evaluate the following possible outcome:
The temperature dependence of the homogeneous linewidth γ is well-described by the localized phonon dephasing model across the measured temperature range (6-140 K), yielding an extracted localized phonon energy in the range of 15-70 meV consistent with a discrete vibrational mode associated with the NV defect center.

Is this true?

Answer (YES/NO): YES